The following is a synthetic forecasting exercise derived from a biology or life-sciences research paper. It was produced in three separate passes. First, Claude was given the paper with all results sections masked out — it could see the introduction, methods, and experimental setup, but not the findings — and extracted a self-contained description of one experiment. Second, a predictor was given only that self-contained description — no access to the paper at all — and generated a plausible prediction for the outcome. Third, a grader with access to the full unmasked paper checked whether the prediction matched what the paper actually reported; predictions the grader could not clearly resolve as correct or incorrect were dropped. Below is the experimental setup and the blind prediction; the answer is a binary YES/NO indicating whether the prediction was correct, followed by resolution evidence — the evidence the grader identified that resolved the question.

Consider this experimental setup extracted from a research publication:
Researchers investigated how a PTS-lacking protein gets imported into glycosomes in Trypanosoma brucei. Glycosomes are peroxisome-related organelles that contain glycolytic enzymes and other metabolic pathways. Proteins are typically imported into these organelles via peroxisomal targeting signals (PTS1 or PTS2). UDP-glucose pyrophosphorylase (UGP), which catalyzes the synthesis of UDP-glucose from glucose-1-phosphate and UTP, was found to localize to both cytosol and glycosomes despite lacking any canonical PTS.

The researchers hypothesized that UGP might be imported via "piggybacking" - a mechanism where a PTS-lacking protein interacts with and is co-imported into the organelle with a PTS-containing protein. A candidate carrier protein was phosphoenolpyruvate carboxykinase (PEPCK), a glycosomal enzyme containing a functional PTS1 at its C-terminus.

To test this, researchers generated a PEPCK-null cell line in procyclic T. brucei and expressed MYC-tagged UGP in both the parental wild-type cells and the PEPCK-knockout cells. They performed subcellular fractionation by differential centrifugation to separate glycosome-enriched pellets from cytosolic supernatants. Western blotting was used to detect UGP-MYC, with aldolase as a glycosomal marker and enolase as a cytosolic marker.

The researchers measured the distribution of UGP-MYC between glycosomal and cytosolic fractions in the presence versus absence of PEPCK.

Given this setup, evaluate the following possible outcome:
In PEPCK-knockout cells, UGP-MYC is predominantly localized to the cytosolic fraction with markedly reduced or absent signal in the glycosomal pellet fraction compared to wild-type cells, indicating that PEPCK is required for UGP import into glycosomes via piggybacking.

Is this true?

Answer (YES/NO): YES